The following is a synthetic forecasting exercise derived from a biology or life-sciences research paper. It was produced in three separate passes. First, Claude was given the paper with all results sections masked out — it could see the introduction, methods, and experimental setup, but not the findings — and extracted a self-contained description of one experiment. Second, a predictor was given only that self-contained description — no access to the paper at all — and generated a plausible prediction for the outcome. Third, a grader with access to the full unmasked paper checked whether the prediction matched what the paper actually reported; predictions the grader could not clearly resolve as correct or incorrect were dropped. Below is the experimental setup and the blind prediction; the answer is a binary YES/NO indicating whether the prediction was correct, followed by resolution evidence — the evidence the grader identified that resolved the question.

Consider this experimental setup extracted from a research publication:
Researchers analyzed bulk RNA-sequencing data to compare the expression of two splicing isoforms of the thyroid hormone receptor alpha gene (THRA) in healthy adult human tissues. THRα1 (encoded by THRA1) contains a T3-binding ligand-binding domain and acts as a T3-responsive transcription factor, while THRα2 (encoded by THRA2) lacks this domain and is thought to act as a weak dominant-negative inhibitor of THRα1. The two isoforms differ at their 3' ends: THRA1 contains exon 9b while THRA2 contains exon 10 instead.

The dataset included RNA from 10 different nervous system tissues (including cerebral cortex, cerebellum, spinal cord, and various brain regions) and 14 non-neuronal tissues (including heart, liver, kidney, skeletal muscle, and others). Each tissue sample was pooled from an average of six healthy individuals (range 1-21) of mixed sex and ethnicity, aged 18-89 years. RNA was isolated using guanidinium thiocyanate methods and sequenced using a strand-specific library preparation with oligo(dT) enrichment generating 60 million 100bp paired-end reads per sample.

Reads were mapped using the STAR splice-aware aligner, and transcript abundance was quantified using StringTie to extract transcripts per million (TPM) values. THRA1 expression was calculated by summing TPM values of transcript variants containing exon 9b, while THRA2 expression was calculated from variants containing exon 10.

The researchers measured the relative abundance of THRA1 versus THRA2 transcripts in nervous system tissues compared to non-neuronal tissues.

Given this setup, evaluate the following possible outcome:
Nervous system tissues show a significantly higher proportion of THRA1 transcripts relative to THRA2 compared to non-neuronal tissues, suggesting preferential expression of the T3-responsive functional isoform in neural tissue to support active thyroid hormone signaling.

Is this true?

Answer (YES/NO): NO